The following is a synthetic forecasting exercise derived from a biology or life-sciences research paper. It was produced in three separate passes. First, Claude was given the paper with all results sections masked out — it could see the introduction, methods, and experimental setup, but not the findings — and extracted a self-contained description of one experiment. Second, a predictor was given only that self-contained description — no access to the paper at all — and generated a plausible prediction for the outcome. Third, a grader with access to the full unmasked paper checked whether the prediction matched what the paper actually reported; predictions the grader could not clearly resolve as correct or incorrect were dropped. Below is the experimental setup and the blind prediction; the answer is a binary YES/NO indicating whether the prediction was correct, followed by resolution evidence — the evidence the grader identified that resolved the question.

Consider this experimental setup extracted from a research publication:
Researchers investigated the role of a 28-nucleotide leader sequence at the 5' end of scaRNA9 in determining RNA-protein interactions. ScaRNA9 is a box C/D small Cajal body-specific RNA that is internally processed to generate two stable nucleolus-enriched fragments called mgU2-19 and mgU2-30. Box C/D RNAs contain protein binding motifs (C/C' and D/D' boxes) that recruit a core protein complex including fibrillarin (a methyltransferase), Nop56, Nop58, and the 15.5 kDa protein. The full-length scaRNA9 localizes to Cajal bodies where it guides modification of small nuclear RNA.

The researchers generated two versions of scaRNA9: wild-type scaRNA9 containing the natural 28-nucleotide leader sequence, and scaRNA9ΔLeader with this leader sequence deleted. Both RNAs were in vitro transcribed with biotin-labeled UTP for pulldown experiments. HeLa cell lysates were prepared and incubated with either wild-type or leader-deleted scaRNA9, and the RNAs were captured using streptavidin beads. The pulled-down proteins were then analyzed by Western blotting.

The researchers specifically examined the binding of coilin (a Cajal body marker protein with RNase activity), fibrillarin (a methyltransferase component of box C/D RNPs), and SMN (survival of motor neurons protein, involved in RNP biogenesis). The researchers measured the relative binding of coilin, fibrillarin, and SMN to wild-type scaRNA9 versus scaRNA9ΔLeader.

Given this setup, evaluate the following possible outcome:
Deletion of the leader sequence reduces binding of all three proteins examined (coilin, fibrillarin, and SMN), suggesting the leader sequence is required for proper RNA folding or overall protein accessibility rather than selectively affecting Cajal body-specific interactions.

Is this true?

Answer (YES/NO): NO